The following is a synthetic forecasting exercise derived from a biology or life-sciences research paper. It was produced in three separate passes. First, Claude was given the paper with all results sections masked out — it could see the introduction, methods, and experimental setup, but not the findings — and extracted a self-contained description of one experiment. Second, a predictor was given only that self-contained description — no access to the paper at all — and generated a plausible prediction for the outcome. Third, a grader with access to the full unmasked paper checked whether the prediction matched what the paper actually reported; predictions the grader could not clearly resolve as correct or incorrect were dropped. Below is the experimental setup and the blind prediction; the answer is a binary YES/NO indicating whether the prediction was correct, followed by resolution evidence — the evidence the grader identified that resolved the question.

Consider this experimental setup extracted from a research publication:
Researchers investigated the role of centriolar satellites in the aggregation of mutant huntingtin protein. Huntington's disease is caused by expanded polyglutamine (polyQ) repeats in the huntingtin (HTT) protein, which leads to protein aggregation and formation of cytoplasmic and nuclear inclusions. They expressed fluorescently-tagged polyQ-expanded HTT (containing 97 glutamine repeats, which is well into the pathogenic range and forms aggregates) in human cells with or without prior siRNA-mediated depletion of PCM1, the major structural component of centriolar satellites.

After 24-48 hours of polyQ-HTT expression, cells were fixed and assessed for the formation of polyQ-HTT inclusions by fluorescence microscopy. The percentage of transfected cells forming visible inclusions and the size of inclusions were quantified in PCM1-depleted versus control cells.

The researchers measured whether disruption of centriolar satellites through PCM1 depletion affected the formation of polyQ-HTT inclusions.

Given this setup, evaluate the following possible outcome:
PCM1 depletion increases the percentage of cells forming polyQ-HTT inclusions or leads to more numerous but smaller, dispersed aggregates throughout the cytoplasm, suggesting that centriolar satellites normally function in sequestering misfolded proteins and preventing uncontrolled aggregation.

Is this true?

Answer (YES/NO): NO